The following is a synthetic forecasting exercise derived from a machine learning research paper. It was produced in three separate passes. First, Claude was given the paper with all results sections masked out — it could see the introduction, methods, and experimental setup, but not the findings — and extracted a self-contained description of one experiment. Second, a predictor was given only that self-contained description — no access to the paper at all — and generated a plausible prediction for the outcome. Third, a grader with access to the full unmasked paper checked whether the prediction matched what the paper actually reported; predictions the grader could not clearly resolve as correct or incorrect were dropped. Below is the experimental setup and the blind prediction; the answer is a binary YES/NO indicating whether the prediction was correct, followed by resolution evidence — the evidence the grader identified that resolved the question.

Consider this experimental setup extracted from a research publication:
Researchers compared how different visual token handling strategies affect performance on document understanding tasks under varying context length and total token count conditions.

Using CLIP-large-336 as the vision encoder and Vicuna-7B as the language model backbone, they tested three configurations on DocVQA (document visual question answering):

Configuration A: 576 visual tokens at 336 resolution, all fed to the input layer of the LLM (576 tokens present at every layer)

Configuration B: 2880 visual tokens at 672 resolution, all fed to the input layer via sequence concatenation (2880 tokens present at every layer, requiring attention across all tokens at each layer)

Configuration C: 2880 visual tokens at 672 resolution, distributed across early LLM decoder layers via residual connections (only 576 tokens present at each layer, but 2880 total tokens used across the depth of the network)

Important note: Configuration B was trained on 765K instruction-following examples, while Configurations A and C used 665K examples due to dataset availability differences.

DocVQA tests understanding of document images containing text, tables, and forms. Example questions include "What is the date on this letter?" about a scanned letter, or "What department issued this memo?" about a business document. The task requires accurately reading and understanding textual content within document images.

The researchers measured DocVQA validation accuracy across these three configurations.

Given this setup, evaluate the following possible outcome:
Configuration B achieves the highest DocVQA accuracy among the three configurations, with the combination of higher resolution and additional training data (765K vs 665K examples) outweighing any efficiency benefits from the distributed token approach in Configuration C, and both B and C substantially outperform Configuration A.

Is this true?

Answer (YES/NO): YES